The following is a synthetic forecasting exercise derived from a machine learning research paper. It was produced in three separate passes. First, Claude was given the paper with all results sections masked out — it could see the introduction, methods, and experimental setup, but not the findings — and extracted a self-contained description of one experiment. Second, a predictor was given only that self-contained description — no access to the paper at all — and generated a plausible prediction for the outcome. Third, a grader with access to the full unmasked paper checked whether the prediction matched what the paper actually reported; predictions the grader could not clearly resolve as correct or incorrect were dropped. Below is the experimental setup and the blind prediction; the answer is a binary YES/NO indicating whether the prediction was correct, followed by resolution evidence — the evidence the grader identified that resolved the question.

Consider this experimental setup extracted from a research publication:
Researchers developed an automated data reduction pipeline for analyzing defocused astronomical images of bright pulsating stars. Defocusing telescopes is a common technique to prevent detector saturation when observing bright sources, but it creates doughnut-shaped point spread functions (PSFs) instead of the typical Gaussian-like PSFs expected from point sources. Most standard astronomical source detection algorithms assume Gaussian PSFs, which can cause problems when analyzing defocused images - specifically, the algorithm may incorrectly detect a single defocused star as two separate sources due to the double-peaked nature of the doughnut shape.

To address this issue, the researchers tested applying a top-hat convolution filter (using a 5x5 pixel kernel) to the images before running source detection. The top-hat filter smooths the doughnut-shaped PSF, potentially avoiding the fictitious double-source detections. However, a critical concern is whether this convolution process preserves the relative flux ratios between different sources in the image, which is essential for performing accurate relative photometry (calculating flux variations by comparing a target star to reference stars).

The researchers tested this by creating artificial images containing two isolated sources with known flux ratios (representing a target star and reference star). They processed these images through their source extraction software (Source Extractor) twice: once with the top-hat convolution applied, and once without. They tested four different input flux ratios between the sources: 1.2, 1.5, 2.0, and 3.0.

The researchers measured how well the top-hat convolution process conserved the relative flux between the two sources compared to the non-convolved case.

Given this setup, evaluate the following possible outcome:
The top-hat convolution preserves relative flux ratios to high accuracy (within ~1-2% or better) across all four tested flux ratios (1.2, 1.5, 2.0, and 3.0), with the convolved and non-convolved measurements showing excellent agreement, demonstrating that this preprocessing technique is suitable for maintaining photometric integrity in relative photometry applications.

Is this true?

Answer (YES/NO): YES